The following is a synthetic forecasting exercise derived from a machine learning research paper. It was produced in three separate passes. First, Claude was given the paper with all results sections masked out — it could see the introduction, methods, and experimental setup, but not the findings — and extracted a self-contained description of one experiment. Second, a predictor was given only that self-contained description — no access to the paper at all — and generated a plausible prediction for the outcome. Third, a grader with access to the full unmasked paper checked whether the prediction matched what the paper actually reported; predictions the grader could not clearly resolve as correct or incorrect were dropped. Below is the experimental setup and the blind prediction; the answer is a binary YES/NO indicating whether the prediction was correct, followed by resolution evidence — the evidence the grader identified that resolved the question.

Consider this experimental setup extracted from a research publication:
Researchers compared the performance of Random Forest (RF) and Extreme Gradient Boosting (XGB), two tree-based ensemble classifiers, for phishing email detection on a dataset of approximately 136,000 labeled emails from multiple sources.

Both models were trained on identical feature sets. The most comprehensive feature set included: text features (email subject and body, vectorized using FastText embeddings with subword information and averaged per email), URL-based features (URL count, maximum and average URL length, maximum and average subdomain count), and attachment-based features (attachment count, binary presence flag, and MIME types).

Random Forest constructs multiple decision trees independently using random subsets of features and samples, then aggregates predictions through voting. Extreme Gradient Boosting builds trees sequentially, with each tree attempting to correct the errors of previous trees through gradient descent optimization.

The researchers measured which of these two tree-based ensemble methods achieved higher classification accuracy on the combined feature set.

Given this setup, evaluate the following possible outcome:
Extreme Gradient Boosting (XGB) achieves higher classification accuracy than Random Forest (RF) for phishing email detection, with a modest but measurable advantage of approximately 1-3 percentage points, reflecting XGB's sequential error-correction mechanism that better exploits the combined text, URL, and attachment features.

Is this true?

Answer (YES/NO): YES